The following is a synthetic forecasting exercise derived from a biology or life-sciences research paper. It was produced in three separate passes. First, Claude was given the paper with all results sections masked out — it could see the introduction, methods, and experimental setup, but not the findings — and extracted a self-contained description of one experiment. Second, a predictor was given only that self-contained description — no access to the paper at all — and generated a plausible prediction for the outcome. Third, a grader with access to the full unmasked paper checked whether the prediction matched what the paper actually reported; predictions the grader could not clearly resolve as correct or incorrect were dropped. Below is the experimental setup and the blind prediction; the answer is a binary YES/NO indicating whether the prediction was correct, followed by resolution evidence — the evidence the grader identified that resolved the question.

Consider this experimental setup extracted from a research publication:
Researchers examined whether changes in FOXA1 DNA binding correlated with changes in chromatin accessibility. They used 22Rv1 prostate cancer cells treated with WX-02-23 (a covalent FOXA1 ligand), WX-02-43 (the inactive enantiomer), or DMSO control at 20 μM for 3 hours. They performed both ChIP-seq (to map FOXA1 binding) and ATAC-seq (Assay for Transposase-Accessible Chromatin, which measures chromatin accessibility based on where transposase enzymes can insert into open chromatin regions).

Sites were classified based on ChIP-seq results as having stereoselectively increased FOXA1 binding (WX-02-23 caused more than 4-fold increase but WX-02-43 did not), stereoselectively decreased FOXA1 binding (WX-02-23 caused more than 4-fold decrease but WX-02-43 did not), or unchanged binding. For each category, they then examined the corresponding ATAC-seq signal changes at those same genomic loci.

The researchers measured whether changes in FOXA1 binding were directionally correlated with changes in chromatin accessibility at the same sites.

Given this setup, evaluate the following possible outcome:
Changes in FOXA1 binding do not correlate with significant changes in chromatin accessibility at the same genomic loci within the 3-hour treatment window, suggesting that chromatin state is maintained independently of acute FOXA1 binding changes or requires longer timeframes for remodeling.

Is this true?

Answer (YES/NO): NO